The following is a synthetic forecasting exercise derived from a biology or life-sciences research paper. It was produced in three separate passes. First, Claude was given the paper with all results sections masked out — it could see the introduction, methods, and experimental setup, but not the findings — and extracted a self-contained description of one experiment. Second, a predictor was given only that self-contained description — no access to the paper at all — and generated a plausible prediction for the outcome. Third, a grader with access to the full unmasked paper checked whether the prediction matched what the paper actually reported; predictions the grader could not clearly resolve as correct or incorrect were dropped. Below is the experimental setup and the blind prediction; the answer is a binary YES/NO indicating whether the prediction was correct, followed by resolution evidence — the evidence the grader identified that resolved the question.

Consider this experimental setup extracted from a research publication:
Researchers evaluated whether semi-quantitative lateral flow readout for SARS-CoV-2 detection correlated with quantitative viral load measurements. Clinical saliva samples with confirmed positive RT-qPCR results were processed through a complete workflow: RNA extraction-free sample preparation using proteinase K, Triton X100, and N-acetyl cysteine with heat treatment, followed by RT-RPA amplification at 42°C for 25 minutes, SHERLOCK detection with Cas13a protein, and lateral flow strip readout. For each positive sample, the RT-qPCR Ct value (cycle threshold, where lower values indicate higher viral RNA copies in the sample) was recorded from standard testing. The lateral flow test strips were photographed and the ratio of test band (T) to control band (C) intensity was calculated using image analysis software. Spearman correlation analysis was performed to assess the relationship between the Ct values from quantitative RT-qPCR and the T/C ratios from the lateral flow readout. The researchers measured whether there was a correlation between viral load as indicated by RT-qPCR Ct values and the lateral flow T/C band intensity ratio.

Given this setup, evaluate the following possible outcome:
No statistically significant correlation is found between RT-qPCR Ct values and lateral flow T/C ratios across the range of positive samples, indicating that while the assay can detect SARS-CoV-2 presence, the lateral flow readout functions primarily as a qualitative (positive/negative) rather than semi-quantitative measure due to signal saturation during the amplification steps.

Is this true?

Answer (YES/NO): NO